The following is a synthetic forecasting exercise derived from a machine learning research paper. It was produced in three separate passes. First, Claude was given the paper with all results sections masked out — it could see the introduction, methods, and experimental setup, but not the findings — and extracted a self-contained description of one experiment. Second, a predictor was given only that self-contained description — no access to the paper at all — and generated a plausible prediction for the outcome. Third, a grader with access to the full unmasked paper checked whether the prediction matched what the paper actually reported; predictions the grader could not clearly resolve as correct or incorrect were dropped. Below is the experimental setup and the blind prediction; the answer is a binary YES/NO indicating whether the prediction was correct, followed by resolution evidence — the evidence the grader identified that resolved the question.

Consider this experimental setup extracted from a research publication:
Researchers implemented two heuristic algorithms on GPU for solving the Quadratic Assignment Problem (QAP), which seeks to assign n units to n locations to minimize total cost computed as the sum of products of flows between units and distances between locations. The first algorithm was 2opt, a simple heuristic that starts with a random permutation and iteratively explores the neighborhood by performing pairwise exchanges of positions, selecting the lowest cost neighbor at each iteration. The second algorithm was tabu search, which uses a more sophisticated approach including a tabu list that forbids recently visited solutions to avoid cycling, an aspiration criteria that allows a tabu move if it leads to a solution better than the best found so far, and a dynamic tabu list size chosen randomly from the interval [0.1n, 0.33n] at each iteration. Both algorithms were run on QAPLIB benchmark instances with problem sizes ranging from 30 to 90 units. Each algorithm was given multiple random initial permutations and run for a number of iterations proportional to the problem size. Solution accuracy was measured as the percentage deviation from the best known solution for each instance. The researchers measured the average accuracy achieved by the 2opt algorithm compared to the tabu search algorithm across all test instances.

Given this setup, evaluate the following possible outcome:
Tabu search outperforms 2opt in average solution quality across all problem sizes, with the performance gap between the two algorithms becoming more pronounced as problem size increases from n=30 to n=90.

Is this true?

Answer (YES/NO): NO